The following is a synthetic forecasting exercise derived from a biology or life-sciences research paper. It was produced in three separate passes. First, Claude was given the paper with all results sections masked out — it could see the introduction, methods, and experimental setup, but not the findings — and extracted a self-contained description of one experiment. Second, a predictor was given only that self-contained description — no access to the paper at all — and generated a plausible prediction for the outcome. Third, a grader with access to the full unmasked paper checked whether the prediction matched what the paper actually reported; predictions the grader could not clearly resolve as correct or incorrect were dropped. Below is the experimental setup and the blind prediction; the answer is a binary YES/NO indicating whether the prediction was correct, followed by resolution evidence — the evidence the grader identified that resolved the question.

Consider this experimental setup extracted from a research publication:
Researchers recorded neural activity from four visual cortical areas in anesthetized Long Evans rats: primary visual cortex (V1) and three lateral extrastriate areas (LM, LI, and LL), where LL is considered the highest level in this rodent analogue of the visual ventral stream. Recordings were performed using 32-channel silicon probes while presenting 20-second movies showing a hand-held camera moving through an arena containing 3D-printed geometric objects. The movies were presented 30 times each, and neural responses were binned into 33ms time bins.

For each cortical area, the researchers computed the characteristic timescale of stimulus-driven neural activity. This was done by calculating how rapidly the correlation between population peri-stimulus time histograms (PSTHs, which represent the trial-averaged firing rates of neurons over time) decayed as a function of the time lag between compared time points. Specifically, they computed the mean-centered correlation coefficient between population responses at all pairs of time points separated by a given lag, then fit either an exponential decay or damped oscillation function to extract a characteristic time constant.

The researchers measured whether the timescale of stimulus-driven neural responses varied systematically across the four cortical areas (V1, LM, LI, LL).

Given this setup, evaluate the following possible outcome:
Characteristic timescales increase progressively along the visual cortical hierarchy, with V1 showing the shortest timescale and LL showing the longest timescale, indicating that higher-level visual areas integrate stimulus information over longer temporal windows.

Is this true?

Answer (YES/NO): NO